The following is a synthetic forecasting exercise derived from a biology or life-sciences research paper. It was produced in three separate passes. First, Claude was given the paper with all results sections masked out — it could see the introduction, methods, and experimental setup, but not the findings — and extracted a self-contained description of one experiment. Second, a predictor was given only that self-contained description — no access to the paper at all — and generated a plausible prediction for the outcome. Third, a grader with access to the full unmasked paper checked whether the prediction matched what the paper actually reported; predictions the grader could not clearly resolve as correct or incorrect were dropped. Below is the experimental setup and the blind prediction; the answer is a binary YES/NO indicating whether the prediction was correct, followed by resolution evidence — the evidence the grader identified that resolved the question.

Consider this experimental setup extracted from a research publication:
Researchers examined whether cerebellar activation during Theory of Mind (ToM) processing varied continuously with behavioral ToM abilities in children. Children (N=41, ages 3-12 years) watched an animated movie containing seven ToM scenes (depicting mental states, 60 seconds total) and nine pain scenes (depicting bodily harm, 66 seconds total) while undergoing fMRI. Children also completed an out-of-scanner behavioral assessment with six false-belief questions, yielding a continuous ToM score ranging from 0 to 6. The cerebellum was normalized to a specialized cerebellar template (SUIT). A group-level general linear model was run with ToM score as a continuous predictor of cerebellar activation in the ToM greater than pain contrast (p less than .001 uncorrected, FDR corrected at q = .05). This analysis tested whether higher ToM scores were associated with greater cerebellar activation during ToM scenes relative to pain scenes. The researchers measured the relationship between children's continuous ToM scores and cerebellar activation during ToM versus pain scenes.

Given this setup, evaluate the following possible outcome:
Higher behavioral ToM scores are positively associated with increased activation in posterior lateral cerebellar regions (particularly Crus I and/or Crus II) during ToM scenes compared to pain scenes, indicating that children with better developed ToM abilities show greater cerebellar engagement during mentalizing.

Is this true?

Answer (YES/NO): NO